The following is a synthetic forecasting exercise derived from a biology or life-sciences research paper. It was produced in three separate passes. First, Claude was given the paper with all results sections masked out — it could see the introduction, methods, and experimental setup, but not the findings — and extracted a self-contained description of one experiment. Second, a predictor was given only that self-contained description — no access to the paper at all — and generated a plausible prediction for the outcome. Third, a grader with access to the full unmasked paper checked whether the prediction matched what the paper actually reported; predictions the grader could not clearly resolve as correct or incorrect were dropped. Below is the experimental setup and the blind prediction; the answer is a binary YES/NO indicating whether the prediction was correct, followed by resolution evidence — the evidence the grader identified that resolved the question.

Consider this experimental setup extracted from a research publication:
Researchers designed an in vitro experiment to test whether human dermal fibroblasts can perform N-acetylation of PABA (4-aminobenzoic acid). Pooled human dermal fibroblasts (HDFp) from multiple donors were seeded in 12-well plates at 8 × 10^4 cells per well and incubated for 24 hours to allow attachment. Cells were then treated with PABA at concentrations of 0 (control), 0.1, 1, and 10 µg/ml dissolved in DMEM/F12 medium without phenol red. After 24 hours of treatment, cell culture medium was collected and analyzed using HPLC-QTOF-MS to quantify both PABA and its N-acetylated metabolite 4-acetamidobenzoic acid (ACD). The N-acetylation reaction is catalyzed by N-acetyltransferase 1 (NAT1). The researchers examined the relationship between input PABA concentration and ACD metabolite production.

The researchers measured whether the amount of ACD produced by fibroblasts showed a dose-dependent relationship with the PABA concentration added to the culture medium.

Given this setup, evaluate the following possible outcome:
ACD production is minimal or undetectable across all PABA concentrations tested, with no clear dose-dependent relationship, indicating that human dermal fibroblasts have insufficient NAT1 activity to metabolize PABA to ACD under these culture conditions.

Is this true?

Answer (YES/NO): NO